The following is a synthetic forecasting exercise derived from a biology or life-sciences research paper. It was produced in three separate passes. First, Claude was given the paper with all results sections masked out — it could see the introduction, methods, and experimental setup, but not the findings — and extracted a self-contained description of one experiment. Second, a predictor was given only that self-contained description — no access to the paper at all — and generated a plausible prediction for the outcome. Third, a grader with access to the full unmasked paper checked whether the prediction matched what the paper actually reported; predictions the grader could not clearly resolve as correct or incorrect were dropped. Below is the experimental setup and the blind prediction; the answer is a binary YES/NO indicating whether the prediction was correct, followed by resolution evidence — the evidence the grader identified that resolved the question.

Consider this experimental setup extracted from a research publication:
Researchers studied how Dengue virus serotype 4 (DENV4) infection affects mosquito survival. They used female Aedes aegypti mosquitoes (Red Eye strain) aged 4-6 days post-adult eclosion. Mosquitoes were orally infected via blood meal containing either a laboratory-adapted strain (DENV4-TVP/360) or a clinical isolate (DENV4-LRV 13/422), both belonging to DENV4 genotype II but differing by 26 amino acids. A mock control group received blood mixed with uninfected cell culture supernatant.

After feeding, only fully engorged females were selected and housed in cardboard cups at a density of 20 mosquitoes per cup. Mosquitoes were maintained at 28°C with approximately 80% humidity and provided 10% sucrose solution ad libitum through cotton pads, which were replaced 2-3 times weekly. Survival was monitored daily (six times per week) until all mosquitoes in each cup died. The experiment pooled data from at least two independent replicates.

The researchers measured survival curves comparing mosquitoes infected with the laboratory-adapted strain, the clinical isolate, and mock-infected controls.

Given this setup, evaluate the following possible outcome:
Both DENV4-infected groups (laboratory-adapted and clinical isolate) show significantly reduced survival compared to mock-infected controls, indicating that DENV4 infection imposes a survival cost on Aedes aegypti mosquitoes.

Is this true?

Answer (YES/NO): NO